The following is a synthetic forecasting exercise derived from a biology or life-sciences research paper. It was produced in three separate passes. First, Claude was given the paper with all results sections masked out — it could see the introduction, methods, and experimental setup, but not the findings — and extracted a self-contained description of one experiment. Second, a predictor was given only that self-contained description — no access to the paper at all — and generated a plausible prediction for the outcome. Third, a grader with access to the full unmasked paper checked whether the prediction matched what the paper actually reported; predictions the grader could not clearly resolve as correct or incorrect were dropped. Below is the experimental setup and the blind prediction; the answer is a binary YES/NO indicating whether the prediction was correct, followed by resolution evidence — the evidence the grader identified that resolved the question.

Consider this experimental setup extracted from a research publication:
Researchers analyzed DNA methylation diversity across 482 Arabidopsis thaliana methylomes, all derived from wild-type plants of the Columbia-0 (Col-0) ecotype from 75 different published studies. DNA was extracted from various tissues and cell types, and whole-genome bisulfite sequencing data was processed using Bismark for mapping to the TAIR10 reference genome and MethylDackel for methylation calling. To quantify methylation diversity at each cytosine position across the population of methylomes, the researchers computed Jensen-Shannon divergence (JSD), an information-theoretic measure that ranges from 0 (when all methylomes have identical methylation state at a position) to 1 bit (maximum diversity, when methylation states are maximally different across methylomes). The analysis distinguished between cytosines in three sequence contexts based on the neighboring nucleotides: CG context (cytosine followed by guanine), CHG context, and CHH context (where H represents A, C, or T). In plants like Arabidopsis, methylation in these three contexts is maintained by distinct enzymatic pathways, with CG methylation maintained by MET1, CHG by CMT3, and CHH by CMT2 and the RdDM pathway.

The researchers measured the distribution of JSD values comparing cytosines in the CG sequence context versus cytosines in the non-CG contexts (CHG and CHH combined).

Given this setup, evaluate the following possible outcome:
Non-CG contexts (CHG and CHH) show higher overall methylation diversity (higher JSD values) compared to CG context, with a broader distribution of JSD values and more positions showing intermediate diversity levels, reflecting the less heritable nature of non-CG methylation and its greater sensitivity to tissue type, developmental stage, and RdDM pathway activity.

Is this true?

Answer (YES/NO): NO